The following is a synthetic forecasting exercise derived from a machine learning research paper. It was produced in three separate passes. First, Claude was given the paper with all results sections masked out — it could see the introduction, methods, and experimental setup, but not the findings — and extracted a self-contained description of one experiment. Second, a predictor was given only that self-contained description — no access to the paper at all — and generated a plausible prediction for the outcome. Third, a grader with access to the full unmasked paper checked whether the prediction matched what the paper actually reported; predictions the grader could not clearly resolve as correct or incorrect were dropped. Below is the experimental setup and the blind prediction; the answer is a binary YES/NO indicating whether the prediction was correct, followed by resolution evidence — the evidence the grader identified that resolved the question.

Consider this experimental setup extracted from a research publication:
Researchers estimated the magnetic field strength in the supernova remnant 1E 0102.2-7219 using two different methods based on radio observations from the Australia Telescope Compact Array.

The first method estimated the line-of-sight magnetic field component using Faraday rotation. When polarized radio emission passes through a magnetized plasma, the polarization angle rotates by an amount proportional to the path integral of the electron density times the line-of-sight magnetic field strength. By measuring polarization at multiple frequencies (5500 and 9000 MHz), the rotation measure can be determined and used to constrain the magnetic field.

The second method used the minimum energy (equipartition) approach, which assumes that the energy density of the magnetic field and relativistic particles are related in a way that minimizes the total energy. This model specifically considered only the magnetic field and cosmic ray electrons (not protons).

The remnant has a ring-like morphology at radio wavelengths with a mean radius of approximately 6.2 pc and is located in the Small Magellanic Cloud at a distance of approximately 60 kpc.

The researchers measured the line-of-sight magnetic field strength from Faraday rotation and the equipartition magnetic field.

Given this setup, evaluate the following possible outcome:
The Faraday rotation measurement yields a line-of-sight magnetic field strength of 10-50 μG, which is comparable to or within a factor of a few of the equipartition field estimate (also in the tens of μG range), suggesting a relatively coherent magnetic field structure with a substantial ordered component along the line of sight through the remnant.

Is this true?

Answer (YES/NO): NO